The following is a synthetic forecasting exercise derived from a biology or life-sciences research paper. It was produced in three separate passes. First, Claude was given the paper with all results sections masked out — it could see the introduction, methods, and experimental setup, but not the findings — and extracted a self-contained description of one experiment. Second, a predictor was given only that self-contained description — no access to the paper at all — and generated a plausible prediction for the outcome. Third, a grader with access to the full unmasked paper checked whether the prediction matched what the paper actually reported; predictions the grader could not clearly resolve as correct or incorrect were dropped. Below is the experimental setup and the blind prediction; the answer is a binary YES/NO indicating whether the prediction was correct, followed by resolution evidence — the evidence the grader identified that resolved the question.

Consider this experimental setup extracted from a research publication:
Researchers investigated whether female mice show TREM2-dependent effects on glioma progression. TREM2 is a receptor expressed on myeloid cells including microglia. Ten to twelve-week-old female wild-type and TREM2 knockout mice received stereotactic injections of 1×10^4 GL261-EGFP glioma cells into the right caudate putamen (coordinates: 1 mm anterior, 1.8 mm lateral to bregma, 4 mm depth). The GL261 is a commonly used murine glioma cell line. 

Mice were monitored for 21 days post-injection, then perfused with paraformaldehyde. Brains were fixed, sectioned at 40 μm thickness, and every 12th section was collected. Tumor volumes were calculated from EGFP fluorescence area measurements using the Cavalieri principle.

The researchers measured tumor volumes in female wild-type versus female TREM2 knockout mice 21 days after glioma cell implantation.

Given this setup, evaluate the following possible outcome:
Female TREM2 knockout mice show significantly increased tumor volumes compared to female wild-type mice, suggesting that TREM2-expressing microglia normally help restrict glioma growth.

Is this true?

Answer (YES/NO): NO